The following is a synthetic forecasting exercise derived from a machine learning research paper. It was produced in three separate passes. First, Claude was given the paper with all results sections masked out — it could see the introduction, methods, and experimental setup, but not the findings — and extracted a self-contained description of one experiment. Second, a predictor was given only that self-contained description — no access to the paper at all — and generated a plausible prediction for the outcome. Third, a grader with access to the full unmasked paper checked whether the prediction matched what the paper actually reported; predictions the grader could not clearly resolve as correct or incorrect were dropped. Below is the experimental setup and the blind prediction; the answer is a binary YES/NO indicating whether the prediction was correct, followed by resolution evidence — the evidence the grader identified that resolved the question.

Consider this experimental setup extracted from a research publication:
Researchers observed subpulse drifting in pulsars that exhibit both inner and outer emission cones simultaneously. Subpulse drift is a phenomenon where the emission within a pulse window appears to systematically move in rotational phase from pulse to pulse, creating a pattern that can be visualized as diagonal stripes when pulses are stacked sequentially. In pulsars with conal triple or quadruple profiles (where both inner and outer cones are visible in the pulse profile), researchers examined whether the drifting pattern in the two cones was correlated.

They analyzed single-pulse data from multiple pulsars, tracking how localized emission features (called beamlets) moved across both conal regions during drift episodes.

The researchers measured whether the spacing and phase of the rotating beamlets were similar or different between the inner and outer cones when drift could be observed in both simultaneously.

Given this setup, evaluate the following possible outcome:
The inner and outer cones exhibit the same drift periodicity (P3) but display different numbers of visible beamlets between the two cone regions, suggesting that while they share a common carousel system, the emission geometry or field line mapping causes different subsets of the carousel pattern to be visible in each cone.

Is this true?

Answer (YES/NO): NO